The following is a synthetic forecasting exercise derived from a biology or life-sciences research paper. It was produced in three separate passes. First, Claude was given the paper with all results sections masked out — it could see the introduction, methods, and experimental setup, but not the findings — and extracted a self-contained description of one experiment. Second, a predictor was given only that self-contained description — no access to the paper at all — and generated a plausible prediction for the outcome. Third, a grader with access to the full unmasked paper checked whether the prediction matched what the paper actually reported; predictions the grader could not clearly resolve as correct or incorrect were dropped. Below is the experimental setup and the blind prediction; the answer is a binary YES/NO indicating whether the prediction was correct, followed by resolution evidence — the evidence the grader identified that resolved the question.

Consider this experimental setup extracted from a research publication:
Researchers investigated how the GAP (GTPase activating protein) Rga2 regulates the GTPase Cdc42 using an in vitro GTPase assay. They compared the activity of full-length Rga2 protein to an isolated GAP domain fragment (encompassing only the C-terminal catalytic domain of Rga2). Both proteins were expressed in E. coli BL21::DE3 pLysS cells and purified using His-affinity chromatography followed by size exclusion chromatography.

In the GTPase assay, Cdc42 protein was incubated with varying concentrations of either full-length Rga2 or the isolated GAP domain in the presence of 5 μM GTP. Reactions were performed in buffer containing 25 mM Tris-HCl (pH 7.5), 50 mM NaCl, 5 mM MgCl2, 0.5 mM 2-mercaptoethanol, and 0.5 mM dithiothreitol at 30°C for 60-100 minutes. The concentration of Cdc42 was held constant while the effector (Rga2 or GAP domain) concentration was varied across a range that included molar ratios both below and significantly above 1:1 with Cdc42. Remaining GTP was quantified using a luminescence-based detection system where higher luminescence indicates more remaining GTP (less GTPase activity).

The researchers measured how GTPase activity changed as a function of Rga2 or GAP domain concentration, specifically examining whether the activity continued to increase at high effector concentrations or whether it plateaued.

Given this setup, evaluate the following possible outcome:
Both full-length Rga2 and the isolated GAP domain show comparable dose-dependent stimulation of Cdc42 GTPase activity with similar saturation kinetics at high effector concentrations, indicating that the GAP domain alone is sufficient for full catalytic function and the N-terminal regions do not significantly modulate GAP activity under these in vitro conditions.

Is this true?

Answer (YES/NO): NO